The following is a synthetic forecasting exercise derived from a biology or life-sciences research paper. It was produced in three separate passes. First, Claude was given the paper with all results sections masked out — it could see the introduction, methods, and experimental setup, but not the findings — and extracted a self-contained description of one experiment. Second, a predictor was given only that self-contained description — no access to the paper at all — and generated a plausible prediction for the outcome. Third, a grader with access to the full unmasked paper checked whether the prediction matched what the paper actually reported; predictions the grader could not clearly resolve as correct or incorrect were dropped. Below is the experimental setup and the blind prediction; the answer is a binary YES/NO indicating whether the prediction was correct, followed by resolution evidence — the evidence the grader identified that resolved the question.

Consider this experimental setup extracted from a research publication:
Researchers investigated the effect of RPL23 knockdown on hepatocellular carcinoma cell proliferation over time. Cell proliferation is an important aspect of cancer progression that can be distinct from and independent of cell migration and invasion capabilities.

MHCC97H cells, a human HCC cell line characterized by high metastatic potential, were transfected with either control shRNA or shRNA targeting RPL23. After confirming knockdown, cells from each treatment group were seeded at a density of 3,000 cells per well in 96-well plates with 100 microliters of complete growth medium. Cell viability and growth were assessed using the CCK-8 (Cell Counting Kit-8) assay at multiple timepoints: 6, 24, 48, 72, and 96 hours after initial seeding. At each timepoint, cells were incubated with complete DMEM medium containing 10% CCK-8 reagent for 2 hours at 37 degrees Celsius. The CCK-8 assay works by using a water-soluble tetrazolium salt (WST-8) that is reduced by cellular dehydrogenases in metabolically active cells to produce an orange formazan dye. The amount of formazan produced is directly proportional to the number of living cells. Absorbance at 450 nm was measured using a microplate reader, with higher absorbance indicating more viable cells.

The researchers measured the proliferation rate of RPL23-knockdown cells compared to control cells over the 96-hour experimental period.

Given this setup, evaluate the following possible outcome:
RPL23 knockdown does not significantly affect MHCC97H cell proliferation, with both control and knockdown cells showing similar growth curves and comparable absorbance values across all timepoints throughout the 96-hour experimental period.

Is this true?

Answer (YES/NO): NO